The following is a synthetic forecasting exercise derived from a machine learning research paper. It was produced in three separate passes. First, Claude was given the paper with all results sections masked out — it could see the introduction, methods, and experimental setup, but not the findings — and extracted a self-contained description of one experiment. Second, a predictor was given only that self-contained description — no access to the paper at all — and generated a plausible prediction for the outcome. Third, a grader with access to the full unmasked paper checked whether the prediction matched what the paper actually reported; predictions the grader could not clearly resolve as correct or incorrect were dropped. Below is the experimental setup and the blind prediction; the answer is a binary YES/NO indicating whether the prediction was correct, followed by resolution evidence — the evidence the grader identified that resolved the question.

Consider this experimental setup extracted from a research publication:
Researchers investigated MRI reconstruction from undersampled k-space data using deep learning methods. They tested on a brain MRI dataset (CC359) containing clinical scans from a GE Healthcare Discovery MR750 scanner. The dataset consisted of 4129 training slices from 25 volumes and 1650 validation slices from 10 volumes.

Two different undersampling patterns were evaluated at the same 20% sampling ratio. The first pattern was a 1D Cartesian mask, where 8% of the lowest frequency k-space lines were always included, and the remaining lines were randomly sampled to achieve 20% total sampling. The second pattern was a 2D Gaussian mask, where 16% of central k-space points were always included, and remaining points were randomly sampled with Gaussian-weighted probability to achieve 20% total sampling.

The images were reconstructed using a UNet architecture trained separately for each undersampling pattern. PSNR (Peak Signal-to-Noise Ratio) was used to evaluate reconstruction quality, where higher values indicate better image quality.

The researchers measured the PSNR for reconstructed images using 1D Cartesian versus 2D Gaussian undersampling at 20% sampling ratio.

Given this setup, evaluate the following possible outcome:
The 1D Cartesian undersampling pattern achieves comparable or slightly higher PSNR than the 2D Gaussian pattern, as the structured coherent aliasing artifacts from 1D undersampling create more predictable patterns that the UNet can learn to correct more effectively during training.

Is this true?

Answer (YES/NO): NO